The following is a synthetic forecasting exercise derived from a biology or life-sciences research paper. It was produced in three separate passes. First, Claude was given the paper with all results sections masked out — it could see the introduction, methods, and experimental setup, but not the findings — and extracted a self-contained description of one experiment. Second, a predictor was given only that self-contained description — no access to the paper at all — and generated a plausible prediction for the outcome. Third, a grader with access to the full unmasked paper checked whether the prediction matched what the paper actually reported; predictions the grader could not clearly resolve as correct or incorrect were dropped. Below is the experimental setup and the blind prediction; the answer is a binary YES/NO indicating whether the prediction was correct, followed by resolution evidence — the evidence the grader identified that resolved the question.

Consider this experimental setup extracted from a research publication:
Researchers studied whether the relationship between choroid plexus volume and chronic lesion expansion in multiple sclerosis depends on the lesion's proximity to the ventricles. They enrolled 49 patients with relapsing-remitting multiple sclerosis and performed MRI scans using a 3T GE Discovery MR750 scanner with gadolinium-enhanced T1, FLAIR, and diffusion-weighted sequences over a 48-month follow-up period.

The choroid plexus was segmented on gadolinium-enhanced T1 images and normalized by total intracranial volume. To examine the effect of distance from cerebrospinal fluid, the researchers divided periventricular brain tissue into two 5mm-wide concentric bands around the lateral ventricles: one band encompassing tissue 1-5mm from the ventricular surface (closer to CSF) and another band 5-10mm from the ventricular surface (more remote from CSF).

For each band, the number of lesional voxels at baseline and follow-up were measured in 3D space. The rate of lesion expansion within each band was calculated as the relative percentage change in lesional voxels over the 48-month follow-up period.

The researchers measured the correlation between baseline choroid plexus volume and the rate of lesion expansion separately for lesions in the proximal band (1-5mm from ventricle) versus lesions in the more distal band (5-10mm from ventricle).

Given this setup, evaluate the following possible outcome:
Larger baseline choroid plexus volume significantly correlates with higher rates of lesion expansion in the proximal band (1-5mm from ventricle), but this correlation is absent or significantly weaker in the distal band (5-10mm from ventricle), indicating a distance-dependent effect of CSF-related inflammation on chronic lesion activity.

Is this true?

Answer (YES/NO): YES